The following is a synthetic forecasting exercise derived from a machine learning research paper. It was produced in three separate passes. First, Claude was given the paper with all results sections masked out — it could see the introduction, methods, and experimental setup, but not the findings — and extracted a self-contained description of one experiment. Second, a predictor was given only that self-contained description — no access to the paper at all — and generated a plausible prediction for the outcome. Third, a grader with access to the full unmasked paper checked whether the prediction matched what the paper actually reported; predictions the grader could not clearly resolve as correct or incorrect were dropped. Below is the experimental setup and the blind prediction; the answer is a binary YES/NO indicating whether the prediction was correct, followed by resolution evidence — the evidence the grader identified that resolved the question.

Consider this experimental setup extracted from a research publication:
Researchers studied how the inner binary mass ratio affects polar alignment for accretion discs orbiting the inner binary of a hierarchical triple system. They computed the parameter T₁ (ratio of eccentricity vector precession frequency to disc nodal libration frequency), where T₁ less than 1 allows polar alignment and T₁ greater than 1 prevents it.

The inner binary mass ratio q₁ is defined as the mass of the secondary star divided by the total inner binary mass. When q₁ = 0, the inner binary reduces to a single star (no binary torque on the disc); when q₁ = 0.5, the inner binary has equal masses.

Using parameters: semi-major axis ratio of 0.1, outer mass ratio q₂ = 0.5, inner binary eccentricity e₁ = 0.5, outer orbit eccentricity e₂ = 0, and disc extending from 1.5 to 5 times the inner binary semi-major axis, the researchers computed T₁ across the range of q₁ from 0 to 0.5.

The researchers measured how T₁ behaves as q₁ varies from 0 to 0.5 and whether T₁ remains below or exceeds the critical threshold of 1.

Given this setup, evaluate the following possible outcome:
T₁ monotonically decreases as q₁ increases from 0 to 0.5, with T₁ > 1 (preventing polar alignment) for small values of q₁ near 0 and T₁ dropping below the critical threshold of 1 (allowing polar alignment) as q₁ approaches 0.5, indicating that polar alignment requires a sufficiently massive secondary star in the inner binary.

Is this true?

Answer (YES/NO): YES